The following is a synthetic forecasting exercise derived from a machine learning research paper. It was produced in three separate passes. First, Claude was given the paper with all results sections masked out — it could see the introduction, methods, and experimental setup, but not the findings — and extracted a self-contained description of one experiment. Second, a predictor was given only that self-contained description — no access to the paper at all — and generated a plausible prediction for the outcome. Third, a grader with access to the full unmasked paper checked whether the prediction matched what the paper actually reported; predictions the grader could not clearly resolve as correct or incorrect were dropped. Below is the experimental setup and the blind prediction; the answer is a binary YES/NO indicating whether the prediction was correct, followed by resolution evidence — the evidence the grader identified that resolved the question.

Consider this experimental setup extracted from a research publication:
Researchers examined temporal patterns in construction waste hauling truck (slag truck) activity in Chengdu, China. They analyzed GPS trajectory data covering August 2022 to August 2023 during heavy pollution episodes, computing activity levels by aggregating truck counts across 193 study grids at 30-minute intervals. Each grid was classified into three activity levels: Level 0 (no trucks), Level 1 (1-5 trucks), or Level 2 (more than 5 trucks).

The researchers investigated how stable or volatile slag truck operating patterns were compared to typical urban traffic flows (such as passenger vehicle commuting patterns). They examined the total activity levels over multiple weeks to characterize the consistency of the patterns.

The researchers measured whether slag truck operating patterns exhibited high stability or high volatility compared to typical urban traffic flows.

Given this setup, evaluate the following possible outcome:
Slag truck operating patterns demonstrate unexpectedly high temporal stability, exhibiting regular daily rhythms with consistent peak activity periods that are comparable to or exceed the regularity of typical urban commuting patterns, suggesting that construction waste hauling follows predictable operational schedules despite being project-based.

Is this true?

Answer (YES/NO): NO